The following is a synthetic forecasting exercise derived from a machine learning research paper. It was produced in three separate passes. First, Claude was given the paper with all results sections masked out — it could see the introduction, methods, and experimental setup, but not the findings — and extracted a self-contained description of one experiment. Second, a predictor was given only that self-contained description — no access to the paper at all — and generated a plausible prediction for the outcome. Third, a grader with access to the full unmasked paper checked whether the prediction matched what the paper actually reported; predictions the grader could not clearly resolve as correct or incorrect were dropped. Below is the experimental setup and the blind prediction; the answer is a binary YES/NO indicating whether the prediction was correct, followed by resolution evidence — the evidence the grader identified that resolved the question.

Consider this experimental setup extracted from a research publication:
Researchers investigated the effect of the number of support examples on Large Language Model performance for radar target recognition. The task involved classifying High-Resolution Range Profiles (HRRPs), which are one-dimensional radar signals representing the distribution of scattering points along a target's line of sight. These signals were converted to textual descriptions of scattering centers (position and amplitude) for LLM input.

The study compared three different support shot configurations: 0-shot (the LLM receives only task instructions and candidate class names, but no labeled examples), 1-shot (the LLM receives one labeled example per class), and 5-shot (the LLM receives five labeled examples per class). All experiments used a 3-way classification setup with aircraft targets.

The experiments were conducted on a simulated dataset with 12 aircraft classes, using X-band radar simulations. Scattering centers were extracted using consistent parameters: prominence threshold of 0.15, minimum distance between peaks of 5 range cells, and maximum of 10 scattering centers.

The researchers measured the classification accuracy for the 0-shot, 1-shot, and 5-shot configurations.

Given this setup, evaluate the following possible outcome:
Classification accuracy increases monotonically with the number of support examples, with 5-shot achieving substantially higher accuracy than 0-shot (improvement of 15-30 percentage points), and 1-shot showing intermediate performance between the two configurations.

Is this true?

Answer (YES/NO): NO